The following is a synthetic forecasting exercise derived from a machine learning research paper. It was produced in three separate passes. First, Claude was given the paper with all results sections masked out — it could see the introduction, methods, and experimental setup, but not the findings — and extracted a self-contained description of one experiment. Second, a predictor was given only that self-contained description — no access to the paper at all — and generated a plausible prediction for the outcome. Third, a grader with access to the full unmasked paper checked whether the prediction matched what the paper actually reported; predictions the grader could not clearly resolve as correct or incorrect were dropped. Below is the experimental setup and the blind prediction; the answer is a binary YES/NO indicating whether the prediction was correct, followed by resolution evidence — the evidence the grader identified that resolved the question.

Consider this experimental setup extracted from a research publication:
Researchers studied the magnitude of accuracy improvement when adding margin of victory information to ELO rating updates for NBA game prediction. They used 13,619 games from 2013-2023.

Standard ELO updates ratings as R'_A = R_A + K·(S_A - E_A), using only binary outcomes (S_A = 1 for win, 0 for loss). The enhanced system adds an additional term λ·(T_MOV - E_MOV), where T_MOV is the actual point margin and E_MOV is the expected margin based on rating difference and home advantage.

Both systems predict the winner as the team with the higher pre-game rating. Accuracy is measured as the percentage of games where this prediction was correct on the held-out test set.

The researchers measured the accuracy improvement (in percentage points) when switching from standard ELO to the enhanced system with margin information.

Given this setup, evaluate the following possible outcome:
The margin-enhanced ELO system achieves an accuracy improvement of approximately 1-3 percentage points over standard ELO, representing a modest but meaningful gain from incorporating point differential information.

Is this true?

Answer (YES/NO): NO